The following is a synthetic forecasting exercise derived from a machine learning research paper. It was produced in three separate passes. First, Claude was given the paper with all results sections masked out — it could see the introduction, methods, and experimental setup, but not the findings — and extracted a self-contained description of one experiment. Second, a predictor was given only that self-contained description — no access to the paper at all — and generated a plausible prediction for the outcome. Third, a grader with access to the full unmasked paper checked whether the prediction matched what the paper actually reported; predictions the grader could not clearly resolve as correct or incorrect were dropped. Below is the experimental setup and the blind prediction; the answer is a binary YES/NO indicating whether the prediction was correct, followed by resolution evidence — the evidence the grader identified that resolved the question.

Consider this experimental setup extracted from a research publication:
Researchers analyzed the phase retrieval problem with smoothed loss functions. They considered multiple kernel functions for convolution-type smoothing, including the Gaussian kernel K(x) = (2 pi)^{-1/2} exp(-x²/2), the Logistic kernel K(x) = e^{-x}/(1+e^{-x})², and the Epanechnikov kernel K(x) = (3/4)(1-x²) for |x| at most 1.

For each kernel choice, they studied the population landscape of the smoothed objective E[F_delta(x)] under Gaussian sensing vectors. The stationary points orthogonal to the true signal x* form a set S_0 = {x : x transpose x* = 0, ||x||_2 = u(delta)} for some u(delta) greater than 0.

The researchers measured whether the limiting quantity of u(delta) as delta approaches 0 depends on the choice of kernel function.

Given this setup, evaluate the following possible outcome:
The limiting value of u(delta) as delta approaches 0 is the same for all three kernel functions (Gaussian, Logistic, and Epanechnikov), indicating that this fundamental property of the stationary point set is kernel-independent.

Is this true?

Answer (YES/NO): YES